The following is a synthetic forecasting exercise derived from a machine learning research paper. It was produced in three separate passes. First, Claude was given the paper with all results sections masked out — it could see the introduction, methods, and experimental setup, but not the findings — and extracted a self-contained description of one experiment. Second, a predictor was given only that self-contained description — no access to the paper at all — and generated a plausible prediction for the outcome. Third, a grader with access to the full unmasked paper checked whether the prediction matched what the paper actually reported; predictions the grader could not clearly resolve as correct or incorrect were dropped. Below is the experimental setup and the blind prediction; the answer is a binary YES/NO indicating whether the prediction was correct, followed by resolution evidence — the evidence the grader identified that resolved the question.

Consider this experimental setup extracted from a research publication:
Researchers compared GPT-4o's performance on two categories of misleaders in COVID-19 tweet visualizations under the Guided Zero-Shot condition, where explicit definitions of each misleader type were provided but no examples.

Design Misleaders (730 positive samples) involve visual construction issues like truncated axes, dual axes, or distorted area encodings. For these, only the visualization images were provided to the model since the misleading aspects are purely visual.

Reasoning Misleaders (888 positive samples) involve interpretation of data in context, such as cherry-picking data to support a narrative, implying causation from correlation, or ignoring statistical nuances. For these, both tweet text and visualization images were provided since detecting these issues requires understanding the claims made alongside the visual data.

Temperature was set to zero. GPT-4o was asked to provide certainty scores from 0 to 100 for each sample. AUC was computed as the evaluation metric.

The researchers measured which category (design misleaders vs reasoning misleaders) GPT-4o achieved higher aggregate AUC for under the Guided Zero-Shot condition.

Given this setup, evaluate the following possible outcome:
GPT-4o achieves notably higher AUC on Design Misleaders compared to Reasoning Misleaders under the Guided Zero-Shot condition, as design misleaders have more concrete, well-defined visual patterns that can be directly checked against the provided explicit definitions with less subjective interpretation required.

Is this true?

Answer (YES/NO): YES